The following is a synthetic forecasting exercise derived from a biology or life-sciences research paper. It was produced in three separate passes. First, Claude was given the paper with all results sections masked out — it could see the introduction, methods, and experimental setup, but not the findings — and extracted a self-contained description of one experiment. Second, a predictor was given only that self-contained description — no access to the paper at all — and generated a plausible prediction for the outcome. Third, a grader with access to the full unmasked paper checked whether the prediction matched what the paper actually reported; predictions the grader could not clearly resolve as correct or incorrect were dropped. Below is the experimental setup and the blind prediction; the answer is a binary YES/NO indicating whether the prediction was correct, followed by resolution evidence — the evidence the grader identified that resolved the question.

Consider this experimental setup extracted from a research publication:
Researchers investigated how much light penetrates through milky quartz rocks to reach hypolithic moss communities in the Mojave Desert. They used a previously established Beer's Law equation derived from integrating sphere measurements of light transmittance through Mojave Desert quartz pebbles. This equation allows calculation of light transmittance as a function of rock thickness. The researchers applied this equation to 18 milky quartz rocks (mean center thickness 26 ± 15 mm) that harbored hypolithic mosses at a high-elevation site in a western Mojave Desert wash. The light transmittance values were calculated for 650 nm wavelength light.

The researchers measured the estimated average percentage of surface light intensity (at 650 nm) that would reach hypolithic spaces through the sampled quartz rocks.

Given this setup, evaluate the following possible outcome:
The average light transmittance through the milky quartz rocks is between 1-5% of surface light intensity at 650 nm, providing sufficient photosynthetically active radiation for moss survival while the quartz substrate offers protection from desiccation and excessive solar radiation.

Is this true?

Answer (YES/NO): YES